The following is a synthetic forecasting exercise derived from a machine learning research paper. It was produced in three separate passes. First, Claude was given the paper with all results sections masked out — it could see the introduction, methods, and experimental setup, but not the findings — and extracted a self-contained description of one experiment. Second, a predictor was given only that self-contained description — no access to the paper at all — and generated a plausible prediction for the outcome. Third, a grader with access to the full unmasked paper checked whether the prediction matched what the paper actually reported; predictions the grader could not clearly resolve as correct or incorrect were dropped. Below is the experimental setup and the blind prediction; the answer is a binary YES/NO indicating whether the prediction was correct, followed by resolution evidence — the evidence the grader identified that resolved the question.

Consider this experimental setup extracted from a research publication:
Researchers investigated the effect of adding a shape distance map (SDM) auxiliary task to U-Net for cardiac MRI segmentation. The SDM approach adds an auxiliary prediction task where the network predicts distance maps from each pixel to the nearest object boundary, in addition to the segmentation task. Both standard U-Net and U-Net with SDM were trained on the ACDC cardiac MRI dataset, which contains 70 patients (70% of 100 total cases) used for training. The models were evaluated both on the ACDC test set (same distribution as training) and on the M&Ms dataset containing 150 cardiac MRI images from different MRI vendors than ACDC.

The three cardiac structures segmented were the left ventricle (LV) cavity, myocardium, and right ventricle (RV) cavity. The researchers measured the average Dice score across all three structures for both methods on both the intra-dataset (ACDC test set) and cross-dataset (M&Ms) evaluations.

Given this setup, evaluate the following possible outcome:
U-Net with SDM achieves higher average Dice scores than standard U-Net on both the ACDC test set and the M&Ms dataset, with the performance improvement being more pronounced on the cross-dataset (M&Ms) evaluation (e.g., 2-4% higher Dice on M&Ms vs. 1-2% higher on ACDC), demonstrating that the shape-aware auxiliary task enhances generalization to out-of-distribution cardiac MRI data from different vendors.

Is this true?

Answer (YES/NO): NO